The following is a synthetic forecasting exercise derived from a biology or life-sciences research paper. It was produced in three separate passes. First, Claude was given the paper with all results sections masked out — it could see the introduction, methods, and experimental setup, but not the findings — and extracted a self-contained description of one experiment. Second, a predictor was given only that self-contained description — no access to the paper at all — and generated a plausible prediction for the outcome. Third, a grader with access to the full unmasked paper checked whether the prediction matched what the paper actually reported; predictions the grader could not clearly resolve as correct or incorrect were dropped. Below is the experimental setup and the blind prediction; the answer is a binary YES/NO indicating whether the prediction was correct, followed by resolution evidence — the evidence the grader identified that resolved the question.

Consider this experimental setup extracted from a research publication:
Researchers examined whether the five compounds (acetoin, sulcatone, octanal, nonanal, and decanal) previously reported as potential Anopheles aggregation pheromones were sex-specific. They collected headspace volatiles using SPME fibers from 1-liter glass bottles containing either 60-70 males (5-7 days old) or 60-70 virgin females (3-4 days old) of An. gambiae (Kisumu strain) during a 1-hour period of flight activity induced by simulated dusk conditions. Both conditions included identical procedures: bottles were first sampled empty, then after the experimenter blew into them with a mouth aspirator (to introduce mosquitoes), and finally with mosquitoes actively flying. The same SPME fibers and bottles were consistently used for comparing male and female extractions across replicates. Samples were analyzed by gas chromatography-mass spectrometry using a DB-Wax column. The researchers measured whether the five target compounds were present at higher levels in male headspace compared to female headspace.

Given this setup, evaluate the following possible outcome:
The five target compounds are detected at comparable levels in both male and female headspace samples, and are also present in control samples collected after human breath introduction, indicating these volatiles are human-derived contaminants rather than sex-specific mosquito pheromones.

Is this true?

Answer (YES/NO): YES